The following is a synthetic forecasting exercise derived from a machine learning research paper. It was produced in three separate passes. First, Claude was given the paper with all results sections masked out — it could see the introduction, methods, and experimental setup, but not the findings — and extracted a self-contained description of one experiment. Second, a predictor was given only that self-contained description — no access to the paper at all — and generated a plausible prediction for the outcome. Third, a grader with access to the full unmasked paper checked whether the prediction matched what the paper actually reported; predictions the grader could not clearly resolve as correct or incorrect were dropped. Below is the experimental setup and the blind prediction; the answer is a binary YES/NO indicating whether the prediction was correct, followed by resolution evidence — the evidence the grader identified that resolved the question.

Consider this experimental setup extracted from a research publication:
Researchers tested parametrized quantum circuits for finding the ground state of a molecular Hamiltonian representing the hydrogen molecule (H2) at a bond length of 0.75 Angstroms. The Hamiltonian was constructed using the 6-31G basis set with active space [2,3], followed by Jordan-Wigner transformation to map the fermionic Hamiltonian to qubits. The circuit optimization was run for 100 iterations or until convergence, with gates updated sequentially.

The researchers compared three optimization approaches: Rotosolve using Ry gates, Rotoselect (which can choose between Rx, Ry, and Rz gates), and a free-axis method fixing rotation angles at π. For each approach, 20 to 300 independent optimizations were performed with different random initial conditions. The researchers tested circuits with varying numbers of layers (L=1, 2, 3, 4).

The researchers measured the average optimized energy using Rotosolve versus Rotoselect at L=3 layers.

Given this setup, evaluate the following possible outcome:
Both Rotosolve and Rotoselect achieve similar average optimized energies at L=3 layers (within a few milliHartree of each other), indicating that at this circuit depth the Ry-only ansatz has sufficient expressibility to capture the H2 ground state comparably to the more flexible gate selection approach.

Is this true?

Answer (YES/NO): NO